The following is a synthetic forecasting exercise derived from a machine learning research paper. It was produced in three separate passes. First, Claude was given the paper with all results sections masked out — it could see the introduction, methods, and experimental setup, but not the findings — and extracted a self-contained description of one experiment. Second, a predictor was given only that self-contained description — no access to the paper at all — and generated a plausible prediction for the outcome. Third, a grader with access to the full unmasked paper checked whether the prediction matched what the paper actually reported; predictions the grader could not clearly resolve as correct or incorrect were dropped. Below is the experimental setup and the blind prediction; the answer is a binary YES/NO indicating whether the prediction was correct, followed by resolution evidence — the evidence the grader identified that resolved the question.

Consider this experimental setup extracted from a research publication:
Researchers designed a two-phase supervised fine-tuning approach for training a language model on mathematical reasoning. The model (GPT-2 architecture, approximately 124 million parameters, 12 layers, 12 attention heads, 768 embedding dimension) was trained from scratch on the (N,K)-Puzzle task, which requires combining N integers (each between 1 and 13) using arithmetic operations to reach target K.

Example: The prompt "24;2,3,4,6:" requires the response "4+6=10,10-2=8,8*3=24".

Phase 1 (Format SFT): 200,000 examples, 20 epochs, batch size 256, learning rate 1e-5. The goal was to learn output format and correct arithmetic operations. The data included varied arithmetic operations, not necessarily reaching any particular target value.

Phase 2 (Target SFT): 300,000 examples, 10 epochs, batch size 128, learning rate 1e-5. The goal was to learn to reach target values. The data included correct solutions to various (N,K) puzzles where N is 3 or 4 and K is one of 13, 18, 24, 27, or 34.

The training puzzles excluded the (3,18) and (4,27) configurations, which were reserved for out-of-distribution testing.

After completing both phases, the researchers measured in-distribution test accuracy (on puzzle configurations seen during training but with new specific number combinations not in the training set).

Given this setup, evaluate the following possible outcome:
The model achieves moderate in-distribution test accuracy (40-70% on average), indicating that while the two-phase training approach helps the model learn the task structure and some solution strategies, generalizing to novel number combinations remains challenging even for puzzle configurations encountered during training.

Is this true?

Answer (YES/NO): YES